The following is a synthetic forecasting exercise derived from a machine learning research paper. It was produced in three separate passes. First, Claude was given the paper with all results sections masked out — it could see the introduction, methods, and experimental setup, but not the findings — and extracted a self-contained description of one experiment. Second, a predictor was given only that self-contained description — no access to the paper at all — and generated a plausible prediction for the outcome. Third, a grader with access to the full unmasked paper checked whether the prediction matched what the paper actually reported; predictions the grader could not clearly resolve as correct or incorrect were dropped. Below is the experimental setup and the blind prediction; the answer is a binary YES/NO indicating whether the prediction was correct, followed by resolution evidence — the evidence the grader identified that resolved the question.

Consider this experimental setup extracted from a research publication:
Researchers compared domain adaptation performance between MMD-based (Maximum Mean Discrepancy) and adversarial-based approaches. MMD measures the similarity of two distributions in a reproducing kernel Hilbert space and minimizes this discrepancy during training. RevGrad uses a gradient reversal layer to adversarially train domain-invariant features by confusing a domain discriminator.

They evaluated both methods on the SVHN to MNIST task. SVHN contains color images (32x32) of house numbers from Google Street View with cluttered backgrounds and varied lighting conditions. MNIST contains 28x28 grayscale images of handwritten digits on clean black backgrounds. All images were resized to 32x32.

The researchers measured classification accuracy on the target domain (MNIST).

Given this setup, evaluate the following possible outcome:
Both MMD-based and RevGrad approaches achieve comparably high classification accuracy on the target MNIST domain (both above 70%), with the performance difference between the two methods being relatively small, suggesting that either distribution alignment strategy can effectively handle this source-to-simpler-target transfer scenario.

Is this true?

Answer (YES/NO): YES